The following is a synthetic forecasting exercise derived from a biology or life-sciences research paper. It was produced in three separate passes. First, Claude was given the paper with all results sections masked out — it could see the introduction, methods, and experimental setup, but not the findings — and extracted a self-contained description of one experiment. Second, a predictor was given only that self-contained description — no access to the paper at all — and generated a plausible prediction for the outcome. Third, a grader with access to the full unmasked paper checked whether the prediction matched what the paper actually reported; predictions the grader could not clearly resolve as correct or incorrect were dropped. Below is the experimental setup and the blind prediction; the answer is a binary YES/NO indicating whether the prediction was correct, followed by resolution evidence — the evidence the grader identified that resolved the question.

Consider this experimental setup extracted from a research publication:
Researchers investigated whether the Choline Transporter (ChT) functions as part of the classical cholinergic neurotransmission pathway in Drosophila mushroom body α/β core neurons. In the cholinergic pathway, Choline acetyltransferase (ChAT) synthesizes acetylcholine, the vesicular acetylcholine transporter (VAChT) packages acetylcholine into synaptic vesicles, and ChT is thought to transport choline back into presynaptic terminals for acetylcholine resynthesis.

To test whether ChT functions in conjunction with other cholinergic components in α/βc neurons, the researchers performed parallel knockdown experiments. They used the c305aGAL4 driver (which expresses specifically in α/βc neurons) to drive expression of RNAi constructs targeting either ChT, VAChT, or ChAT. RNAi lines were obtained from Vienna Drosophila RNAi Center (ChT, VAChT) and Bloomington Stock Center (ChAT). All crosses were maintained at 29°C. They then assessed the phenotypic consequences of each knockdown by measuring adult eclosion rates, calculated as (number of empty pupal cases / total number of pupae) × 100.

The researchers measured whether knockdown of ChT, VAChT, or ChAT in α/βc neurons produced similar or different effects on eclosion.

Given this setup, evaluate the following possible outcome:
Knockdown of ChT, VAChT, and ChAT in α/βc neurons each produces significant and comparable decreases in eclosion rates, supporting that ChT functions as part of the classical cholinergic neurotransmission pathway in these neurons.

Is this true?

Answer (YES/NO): NO